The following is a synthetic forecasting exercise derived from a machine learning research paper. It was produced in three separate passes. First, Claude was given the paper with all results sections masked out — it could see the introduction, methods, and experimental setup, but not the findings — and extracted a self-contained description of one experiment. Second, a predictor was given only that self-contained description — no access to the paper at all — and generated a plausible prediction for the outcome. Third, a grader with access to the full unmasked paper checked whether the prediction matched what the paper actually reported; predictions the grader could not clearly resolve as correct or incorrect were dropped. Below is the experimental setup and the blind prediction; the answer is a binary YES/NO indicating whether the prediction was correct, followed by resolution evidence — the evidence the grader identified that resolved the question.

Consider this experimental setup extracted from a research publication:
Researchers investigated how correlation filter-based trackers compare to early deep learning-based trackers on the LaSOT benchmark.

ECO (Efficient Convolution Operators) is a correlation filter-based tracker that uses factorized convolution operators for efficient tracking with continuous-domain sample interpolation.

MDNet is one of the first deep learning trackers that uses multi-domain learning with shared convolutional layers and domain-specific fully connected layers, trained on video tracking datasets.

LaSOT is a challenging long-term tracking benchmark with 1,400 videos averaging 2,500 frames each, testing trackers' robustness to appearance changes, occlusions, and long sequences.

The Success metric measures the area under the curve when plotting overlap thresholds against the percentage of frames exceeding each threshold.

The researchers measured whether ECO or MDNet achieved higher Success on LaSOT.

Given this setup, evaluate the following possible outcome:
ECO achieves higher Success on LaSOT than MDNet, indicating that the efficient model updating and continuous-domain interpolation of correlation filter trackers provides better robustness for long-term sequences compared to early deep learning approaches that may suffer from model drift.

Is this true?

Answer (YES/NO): NO